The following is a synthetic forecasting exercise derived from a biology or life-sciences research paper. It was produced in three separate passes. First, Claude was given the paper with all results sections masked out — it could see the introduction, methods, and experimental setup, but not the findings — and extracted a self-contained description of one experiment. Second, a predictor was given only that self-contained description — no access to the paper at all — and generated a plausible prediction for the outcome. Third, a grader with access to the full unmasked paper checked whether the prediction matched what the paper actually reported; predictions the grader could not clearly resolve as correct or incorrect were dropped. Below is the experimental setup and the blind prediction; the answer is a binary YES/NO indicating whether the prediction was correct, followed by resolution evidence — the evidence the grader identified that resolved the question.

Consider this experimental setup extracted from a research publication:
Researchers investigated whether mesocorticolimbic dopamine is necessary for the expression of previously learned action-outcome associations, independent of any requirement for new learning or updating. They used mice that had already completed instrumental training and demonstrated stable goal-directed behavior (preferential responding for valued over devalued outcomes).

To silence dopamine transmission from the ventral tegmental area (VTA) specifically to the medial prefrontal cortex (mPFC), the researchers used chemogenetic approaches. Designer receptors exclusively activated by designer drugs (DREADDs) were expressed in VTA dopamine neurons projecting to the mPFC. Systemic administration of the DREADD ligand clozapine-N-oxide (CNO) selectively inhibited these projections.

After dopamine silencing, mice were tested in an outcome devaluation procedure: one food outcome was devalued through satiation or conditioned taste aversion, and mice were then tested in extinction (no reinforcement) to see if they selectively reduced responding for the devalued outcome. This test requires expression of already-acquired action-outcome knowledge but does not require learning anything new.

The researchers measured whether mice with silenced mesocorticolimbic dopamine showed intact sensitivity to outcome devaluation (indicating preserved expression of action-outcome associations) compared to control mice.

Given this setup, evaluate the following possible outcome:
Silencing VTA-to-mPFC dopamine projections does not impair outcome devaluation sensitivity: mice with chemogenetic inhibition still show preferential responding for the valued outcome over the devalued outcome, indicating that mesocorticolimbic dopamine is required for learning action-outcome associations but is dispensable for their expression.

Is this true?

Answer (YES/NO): NO